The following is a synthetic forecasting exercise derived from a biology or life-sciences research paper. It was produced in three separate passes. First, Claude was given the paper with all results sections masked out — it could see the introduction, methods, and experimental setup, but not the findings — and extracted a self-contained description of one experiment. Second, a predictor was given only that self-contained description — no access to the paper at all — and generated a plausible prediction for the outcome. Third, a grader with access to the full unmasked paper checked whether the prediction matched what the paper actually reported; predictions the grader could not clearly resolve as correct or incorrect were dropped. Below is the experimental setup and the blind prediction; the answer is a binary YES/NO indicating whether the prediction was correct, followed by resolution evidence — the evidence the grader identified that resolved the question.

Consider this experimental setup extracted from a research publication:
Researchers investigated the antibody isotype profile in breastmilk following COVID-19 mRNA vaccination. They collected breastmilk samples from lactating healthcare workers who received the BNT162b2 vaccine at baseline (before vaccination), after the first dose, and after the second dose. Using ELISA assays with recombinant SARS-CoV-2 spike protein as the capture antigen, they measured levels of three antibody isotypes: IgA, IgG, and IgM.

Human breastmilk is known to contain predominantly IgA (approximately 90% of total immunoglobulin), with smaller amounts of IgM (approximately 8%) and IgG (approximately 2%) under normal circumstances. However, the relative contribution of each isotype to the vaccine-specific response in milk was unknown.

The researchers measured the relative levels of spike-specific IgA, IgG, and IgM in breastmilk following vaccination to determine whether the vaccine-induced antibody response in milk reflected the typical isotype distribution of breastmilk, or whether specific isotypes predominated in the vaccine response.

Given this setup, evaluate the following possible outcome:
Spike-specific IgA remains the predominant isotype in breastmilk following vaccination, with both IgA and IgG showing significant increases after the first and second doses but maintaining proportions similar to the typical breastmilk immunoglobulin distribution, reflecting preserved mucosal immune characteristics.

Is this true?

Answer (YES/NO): NO